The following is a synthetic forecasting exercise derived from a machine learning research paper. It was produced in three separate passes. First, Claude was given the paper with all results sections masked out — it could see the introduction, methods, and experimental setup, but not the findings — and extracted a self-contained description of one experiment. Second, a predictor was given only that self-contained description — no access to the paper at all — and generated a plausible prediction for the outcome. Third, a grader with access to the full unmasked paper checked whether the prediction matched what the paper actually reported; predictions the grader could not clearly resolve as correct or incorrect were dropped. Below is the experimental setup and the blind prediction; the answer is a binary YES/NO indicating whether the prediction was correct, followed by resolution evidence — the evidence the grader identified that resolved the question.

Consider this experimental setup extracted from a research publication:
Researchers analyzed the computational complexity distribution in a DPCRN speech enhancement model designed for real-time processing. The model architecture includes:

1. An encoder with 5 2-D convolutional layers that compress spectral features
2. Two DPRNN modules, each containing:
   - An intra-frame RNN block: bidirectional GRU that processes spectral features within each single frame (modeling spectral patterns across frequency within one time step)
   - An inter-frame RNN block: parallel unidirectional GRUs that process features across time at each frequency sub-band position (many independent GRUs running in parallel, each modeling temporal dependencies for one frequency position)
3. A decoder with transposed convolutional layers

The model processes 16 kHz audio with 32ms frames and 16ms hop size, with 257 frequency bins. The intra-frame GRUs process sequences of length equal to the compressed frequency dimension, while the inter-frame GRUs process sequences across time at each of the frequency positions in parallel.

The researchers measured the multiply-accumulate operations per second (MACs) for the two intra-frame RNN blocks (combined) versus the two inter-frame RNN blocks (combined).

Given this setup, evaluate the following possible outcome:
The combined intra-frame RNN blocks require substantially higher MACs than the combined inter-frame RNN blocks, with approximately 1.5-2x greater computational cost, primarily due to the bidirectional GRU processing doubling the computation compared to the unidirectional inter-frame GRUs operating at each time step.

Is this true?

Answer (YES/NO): NO